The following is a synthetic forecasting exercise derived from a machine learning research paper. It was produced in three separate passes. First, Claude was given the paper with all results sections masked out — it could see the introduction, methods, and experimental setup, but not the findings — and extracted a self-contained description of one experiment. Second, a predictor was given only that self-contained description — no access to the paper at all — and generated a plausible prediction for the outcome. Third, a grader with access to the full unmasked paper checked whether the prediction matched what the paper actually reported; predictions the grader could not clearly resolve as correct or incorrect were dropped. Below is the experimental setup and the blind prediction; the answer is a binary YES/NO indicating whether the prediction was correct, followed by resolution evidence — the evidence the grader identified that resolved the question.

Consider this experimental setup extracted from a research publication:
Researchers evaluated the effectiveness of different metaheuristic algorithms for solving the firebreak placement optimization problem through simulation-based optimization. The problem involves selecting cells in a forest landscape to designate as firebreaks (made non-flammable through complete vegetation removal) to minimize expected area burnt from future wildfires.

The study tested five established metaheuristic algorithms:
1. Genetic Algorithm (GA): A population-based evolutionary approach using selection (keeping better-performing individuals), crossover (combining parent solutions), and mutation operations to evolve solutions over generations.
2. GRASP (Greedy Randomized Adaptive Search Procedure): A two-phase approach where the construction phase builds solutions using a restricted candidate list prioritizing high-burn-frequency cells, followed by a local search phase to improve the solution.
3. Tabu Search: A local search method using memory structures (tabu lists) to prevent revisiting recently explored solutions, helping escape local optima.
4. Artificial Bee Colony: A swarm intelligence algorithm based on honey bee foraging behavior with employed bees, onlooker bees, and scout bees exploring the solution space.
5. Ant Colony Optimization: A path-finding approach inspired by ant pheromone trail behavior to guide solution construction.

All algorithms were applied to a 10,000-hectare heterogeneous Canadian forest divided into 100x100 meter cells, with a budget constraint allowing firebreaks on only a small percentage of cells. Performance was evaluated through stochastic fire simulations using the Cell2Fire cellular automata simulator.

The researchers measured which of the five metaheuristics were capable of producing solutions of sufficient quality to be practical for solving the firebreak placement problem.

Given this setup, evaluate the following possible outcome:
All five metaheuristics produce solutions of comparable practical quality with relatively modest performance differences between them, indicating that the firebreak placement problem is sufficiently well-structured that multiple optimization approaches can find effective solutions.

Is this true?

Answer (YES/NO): NO